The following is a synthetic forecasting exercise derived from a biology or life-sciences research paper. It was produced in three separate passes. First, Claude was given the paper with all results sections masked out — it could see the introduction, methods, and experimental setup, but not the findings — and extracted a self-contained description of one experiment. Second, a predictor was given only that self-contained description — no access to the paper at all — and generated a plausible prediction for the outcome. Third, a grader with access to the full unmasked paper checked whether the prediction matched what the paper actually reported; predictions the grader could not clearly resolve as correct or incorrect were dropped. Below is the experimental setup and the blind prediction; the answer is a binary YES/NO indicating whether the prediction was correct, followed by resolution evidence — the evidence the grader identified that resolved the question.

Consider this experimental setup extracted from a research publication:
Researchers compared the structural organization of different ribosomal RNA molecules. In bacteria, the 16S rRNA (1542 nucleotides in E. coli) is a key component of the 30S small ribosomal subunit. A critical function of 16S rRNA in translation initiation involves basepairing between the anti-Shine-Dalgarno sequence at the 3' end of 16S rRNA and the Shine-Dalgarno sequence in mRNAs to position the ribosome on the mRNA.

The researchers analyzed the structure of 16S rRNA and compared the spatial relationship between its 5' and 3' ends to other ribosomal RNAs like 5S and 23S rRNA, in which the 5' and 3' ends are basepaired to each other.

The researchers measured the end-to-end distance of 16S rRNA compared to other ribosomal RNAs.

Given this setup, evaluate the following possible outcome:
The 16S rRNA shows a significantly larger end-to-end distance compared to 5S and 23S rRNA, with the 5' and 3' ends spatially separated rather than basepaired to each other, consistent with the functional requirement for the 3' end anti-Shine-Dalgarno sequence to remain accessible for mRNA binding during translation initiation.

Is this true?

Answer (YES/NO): YES